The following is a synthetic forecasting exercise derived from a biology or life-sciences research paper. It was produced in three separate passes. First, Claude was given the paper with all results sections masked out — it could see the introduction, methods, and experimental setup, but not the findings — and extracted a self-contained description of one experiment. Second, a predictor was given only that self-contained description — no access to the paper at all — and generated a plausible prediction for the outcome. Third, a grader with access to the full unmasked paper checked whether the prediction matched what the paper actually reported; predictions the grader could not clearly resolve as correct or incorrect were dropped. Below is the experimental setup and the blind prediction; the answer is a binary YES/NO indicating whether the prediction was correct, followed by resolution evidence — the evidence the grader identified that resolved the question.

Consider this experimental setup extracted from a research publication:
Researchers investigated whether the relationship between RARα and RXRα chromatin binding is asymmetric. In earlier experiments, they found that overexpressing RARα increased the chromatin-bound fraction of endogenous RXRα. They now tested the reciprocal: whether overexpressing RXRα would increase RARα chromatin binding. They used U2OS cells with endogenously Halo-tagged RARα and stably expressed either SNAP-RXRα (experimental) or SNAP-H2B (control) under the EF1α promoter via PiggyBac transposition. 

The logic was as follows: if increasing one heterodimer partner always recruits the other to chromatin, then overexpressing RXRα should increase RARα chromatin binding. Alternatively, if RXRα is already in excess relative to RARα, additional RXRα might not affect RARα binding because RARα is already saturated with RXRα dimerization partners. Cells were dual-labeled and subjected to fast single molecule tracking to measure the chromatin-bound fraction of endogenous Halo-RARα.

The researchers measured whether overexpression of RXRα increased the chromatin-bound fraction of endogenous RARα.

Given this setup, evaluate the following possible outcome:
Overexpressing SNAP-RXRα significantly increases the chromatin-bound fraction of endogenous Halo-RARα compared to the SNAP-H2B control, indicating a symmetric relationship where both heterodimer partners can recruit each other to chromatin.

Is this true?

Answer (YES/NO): NO